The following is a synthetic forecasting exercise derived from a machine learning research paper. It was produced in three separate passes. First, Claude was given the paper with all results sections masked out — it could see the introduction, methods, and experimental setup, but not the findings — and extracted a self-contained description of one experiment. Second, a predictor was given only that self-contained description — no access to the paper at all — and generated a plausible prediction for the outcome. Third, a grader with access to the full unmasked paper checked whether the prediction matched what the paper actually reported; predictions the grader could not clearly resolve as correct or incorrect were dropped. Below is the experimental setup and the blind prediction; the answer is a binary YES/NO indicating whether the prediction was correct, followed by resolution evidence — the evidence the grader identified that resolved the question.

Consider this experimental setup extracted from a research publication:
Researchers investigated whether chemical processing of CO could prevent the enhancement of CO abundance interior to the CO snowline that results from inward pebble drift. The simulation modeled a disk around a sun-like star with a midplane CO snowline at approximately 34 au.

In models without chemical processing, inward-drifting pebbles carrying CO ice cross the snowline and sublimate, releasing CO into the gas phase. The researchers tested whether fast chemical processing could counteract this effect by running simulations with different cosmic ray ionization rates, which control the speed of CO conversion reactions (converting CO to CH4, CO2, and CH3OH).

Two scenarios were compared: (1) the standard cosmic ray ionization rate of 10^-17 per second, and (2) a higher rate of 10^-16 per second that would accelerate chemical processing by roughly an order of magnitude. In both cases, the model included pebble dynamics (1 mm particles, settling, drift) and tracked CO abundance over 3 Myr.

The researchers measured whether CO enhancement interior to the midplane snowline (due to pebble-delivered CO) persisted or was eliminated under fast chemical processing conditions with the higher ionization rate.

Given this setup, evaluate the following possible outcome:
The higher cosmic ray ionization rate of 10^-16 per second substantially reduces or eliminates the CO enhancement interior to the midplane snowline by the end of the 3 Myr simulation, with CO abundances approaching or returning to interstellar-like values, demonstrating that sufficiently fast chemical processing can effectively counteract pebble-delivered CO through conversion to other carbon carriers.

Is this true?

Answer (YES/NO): NO